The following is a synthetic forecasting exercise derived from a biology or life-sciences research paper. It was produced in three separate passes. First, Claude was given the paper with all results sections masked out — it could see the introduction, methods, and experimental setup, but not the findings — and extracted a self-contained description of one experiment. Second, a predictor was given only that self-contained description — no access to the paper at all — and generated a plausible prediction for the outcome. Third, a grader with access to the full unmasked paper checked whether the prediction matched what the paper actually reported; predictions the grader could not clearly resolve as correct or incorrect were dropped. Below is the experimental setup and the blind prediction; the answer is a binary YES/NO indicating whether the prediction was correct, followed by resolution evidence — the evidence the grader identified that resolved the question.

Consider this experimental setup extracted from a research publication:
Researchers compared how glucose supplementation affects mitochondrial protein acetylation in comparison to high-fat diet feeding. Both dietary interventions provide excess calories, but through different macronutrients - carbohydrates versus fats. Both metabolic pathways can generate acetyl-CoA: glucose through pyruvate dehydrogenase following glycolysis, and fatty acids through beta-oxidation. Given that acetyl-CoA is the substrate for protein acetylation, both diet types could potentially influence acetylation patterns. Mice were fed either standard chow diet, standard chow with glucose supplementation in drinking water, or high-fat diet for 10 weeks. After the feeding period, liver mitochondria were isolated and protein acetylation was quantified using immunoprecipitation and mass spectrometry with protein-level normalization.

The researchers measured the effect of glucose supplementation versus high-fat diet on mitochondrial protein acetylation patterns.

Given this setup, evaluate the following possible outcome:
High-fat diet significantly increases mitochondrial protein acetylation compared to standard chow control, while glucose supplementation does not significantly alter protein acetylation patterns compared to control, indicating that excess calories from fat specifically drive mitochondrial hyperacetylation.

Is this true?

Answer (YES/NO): NO